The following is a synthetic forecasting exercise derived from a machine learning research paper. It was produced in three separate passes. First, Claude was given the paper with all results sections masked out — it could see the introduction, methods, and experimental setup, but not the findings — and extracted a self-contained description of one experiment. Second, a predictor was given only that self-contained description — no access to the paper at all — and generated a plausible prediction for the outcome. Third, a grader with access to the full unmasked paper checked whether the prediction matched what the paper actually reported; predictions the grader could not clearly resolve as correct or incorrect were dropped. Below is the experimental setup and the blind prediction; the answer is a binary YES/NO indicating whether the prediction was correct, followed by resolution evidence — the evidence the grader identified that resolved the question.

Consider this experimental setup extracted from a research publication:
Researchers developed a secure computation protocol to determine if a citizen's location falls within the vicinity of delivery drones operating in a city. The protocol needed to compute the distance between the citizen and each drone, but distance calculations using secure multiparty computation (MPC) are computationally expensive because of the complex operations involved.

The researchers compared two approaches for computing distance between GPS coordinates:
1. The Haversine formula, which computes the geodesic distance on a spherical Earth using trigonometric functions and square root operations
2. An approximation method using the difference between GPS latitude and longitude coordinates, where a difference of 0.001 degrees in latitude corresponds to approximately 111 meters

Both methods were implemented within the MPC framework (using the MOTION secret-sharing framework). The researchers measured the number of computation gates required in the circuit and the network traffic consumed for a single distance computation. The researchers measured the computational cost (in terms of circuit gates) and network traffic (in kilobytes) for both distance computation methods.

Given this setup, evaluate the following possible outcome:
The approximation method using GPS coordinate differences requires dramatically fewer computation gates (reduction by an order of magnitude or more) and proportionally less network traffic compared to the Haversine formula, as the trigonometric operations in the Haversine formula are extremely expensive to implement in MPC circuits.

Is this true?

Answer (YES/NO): YES